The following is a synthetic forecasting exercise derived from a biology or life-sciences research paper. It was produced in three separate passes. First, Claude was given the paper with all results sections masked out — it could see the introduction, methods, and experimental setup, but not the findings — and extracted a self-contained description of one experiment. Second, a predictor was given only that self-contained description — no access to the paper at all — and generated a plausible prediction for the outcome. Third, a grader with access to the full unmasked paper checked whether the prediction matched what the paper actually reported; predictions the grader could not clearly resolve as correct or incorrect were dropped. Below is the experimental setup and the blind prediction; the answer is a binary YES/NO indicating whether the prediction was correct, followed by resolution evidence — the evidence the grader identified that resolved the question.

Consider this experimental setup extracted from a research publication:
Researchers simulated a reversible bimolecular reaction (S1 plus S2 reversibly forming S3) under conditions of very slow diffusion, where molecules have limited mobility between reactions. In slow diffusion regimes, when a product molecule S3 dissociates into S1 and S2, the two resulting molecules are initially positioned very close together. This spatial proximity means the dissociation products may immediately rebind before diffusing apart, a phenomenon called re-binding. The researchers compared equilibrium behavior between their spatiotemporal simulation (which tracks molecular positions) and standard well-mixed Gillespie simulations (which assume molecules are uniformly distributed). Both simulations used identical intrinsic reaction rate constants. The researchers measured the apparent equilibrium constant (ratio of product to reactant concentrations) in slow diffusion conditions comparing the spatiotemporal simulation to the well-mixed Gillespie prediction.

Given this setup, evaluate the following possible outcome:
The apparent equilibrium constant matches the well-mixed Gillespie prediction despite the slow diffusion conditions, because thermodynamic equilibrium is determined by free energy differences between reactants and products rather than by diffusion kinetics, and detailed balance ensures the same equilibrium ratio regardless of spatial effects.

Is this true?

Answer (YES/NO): NO